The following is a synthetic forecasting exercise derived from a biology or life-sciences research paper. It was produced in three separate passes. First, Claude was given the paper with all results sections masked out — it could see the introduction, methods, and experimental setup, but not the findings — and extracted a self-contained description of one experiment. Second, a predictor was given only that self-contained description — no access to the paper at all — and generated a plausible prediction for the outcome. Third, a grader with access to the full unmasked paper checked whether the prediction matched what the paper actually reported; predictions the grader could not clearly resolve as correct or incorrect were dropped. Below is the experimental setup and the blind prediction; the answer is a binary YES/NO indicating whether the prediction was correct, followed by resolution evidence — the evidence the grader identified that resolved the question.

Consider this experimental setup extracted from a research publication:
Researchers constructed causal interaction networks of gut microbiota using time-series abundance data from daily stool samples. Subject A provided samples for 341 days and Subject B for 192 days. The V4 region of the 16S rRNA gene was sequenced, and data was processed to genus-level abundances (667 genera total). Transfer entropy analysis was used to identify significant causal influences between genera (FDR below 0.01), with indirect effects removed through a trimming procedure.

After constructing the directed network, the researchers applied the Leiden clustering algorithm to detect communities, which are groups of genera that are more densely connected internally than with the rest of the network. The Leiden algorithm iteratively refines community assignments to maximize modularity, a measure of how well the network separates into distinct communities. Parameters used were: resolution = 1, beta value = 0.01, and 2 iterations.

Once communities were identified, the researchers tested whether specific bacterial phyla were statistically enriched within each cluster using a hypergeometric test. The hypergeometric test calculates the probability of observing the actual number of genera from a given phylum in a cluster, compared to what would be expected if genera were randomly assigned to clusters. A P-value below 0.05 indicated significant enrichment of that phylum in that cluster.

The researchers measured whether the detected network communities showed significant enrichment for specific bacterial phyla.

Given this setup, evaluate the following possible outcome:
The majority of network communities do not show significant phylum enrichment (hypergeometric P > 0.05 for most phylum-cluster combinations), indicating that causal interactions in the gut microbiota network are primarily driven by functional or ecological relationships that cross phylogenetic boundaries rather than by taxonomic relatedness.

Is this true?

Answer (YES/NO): NO